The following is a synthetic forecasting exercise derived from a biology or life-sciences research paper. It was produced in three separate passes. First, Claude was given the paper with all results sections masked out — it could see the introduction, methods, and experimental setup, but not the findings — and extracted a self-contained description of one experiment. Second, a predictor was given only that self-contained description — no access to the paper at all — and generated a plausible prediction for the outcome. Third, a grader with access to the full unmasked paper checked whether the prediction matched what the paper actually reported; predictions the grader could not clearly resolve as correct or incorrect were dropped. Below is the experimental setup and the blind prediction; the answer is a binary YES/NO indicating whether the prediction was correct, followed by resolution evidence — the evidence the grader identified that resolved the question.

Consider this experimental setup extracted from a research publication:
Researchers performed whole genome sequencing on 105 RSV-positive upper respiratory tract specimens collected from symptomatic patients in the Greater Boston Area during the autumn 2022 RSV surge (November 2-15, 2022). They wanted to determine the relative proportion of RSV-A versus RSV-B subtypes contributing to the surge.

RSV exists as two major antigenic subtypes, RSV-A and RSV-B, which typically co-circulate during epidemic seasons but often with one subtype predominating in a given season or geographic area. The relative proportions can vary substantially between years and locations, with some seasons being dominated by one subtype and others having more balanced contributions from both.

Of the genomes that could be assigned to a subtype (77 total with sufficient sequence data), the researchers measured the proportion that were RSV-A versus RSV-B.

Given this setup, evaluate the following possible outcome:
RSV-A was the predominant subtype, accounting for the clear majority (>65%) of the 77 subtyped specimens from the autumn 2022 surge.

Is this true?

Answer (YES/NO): YES